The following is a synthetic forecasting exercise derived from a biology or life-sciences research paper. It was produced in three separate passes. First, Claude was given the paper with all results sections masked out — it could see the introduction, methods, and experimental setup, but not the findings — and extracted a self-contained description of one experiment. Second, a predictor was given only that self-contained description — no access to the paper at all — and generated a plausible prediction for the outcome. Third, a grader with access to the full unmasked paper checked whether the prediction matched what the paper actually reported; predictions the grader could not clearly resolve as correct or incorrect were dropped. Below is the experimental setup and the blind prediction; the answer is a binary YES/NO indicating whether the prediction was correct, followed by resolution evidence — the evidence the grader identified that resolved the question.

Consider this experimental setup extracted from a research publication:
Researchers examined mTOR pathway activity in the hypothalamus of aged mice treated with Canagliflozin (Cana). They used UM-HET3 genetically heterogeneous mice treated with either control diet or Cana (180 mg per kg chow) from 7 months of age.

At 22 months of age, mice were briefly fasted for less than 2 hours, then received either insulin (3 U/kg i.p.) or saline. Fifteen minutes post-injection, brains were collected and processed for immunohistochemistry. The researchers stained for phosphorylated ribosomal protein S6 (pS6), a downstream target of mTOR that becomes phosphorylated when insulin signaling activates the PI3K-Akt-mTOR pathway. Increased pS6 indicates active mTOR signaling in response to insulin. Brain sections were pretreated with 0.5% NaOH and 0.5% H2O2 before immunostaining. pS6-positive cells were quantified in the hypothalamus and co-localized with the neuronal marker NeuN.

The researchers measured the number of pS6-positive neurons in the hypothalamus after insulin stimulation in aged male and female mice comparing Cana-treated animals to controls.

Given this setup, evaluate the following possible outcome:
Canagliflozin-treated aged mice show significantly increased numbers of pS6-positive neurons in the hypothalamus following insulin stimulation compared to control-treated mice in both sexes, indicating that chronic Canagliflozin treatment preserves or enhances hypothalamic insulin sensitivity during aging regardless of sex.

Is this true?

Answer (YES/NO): NO